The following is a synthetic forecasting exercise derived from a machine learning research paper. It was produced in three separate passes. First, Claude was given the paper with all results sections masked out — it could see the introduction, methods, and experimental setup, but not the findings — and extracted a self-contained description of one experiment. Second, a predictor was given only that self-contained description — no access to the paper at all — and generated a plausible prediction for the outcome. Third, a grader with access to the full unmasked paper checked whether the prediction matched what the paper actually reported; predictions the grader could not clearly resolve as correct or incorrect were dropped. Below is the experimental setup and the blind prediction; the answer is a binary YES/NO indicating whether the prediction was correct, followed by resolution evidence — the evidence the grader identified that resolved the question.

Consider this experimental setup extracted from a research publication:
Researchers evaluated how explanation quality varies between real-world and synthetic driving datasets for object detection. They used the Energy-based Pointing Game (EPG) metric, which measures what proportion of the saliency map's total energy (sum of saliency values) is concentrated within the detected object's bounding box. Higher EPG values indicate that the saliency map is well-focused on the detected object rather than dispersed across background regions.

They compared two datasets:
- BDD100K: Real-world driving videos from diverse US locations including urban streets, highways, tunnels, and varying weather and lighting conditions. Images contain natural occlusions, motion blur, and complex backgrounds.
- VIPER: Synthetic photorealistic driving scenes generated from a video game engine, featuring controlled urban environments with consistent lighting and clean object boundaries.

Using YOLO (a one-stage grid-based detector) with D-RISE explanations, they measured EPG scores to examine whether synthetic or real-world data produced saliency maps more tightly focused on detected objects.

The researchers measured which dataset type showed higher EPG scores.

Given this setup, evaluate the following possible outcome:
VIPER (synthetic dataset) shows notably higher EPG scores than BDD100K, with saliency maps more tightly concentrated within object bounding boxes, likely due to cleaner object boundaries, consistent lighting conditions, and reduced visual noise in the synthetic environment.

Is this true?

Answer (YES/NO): YES